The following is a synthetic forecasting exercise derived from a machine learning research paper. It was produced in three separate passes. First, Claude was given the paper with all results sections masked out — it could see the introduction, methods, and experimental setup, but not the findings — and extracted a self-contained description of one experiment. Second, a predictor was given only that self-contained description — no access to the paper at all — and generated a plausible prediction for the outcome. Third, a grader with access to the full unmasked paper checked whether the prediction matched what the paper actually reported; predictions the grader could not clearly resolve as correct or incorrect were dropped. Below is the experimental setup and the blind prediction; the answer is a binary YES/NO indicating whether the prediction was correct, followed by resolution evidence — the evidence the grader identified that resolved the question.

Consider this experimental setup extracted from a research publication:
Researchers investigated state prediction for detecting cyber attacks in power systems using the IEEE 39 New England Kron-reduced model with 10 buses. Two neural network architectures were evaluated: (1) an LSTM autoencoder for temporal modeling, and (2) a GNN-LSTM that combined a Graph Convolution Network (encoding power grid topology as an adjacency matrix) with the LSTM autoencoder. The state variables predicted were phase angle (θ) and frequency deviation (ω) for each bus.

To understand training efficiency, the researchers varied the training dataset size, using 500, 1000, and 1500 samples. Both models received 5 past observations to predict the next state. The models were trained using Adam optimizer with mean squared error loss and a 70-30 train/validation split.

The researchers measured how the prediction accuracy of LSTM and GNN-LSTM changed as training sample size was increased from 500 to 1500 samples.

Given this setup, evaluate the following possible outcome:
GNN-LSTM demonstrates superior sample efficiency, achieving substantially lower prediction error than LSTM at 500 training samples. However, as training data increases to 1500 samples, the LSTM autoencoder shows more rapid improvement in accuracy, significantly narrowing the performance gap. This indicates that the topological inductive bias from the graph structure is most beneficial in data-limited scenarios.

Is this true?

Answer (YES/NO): NO